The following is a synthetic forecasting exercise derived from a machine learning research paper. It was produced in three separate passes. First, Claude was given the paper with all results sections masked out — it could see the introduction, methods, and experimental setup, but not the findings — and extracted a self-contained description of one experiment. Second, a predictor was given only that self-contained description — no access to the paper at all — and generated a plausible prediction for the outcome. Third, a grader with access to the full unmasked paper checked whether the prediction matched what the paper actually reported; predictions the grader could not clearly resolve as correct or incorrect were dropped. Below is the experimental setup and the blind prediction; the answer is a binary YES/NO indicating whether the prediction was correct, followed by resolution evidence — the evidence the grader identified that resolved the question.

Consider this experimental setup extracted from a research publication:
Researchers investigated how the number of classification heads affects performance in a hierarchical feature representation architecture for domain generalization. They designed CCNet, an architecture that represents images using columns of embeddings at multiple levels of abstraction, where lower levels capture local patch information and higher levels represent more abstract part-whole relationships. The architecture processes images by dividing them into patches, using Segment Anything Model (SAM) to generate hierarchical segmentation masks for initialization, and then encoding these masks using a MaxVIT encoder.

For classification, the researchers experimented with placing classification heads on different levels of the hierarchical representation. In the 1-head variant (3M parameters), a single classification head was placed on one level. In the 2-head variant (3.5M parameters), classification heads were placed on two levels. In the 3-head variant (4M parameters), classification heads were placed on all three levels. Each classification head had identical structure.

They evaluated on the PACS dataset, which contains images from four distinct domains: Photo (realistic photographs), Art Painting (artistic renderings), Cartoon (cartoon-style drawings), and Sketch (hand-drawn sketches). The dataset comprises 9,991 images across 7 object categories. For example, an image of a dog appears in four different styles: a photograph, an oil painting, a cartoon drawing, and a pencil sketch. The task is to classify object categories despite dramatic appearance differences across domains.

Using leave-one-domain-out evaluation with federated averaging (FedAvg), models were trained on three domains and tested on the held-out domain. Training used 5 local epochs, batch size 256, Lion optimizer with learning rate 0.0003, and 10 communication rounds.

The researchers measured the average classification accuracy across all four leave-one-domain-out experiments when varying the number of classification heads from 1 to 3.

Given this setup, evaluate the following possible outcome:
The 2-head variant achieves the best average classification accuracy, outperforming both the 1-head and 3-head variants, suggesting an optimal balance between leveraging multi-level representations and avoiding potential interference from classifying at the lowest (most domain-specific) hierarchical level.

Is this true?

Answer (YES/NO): NO